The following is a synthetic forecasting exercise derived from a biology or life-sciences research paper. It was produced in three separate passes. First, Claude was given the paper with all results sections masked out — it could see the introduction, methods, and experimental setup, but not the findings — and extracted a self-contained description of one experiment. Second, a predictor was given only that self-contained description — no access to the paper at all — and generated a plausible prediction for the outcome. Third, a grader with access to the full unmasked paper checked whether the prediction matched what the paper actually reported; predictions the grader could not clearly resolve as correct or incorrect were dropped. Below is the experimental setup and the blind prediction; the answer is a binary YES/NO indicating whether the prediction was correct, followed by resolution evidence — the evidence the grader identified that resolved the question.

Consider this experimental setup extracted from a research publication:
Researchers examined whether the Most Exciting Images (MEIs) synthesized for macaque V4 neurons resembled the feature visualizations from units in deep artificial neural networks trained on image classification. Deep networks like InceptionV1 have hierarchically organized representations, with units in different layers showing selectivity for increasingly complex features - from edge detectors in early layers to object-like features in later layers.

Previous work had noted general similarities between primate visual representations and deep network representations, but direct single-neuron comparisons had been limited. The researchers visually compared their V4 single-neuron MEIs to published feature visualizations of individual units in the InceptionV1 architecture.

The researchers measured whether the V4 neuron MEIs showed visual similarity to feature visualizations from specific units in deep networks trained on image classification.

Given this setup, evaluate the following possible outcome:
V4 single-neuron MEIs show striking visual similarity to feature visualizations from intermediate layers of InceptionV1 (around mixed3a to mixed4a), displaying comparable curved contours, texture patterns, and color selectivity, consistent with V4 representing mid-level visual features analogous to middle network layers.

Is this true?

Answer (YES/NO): NO